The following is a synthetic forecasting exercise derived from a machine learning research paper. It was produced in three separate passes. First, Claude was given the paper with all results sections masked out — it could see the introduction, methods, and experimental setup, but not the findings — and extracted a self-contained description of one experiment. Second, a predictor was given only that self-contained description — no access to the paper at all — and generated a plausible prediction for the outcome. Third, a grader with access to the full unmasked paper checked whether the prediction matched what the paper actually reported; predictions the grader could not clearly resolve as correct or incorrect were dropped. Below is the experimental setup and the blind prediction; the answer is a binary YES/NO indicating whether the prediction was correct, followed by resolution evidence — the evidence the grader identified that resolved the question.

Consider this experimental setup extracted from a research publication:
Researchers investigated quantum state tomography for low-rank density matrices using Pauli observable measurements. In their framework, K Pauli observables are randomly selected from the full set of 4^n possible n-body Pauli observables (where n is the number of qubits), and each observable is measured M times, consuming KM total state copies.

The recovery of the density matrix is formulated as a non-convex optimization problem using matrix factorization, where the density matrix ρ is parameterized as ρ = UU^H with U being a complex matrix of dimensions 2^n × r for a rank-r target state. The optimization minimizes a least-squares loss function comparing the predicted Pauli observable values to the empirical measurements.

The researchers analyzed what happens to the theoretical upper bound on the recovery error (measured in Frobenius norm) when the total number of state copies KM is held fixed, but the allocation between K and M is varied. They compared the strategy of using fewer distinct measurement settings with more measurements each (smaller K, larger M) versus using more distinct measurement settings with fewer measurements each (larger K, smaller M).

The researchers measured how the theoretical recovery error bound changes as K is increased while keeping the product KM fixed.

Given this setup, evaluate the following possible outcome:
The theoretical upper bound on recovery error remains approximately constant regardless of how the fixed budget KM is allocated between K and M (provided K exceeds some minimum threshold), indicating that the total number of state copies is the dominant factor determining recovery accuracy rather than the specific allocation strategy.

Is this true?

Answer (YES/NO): NO